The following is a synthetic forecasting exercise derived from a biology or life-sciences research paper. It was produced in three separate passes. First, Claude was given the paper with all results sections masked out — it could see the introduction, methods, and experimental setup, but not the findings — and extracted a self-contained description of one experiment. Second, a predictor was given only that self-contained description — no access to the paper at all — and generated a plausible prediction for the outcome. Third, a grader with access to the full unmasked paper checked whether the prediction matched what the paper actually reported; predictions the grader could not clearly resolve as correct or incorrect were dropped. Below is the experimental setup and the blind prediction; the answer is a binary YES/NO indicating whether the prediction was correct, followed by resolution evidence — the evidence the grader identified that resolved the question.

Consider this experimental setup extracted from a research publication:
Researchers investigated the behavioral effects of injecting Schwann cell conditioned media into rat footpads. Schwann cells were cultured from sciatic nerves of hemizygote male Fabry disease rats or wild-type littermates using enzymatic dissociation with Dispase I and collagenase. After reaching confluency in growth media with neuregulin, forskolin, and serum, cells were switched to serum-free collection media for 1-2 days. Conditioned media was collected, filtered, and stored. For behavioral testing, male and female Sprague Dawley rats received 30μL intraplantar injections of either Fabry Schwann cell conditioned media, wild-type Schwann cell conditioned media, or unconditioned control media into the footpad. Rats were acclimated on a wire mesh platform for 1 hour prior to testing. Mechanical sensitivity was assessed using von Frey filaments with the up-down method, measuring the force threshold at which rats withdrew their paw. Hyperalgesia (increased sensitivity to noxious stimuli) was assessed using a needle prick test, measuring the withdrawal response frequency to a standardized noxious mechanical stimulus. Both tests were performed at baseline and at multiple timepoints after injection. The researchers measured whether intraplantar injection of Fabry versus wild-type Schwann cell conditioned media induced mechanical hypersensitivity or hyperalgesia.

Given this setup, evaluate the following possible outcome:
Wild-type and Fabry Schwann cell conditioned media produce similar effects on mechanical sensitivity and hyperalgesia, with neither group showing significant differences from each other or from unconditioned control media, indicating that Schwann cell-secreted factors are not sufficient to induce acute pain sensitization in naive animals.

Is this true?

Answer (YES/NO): NO